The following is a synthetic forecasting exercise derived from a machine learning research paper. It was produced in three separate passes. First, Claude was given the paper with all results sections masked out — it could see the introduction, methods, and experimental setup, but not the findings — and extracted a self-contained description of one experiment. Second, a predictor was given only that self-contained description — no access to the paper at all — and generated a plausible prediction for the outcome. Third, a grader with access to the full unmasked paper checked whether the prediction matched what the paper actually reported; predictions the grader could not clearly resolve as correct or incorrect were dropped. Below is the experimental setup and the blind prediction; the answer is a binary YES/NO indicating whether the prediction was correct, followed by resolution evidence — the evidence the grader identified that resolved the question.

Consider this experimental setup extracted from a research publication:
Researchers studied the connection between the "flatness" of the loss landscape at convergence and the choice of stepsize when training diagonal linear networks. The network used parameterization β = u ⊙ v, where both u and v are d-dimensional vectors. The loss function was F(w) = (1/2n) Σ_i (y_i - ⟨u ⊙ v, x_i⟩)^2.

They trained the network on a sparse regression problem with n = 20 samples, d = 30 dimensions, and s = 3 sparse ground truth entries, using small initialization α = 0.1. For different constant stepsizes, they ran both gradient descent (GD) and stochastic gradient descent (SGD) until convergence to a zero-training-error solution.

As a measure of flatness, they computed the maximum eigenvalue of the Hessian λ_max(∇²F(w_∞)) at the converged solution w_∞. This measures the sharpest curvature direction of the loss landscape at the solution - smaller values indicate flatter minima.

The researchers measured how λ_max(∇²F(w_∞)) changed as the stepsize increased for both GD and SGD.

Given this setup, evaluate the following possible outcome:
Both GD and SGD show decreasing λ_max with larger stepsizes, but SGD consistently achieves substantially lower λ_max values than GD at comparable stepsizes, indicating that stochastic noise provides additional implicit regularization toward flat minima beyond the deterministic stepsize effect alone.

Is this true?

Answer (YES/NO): NO